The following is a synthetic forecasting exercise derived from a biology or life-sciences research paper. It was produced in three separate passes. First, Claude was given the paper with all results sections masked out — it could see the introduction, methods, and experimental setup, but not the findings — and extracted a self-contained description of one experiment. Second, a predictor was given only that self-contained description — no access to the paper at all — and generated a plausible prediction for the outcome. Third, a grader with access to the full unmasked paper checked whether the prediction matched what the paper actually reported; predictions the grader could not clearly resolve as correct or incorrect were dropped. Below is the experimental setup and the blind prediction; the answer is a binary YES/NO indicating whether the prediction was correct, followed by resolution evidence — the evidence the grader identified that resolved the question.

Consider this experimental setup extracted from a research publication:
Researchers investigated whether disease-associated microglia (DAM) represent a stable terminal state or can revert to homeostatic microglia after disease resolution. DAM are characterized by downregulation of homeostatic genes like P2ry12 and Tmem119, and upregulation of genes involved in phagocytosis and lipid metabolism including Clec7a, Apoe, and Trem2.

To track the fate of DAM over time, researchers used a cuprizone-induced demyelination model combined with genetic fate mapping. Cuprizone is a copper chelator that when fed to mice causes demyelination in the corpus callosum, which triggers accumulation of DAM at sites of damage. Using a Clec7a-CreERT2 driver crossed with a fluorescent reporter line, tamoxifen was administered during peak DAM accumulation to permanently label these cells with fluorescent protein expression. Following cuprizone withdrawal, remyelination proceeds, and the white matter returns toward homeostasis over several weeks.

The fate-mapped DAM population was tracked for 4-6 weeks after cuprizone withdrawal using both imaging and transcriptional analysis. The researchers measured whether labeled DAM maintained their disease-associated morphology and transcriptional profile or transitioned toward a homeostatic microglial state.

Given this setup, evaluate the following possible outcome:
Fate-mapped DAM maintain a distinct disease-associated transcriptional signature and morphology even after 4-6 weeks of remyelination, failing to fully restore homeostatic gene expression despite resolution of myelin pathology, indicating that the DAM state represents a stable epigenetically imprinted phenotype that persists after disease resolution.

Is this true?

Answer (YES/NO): NO